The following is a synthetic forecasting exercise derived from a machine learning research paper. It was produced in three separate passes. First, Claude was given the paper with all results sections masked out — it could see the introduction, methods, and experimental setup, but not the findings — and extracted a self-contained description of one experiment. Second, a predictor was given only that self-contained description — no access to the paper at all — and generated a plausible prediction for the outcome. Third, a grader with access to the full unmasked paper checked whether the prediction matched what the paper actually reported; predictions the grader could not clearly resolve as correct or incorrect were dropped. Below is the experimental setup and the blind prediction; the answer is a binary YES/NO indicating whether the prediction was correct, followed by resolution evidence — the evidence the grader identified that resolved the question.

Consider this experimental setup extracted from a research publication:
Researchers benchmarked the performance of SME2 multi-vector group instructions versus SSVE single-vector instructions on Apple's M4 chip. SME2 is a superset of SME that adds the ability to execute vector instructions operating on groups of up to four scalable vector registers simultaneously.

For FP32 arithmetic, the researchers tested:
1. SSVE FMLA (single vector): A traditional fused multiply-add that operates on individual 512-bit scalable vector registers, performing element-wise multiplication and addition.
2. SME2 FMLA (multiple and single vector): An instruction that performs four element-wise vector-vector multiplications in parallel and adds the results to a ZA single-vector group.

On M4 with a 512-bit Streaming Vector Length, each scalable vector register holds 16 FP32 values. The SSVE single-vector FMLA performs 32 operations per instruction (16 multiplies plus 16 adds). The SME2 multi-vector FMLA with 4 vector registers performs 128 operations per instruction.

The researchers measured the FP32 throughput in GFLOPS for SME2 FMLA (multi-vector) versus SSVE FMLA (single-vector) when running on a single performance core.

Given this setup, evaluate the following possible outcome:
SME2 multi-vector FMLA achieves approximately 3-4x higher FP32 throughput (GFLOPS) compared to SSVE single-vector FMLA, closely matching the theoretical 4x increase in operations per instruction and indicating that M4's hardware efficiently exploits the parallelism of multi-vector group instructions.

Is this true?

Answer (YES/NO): NO